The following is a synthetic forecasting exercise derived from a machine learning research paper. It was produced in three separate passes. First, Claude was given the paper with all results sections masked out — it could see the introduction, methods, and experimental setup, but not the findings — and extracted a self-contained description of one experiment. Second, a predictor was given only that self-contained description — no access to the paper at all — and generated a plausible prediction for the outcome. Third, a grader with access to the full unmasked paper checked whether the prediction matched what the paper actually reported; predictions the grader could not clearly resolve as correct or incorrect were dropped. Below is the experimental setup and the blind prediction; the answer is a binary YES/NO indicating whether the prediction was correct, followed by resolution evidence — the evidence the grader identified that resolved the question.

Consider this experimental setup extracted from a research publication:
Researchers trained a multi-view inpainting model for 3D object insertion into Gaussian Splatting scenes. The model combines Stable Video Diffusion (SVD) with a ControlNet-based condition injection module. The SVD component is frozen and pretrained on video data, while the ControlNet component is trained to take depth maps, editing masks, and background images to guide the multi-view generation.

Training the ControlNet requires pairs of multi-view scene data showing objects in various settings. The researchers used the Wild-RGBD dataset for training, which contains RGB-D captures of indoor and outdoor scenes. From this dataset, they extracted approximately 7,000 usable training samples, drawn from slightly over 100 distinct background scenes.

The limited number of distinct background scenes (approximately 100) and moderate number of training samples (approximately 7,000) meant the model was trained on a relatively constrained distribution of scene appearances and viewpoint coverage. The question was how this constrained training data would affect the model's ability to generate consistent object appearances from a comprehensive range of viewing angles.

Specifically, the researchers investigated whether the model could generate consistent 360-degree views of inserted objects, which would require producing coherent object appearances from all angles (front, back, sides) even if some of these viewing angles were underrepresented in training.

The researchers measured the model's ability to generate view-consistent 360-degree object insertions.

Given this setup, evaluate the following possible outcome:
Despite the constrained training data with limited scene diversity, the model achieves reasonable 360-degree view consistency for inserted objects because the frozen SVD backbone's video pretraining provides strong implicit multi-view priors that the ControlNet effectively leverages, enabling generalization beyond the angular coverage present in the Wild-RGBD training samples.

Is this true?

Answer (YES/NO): NO